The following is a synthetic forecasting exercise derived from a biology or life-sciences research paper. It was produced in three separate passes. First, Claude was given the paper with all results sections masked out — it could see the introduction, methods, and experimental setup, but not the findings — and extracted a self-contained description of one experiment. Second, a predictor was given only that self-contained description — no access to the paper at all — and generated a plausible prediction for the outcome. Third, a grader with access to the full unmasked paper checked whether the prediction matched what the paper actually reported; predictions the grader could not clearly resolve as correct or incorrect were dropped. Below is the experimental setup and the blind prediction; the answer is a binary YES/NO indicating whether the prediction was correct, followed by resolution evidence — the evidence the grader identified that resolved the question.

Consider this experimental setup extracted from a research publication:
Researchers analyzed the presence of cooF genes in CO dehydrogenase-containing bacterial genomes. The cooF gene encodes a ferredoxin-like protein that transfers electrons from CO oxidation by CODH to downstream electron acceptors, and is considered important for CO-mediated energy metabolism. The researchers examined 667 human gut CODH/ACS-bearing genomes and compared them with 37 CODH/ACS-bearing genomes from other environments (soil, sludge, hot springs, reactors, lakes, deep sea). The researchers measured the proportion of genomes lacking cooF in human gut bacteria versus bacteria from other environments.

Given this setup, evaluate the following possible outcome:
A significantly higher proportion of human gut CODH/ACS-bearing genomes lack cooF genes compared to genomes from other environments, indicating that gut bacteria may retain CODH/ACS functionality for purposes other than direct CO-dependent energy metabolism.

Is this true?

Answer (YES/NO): YES